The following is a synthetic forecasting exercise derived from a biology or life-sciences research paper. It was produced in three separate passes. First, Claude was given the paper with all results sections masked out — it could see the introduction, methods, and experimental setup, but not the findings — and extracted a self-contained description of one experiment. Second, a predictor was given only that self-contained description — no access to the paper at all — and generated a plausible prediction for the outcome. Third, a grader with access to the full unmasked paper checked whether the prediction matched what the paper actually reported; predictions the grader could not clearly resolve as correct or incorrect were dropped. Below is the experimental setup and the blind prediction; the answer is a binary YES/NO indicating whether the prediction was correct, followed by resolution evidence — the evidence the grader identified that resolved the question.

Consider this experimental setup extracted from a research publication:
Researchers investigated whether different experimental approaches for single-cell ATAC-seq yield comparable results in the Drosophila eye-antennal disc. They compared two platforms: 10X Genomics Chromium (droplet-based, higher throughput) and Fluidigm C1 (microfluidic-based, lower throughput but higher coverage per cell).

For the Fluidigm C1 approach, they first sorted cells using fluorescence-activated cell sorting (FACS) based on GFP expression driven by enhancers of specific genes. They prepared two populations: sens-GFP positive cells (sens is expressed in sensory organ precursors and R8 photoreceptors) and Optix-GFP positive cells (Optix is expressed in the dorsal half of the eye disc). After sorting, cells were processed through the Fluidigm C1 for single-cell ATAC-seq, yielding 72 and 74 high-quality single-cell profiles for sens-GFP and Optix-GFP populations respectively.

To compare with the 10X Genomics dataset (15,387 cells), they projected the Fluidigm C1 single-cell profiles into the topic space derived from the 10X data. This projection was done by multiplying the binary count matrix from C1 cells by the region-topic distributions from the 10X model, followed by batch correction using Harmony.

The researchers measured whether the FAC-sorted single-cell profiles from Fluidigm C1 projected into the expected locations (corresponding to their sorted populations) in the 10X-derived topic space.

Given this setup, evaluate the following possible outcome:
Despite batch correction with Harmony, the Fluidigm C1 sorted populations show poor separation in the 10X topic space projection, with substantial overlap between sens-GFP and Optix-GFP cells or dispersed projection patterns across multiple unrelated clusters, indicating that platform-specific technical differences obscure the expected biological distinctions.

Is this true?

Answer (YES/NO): NO